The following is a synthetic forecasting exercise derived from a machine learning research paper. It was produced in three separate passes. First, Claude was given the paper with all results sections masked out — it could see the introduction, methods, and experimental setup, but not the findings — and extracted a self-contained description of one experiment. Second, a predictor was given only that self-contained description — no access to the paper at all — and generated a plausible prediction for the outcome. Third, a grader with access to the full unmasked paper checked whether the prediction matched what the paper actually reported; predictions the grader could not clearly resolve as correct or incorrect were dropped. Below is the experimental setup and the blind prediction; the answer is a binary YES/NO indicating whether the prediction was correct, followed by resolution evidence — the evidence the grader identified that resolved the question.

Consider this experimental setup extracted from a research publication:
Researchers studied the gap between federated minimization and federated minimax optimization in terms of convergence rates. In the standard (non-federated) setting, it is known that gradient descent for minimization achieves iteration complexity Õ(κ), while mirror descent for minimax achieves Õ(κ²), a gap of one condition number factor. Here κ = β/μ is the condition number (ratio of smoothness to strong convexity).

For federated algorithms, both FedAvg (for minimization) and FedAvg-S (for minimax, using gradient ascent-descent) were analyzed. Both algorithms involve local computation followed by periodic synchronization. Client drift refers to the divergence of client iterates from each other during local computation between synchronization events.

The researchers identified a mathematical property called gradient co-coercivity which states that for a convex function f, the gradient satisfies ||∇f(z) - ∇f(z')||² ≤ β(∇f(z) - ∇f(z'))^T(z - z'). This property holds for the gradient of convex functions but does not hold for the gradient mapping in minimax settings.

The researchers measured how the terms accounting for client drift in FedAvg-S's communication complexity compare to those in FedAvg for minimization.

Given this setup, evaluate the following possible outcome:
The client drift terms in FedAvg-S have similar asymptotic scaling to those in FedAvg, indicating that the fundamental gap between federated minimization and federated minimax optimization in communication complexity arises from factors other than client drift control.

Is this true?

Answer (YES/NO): NO